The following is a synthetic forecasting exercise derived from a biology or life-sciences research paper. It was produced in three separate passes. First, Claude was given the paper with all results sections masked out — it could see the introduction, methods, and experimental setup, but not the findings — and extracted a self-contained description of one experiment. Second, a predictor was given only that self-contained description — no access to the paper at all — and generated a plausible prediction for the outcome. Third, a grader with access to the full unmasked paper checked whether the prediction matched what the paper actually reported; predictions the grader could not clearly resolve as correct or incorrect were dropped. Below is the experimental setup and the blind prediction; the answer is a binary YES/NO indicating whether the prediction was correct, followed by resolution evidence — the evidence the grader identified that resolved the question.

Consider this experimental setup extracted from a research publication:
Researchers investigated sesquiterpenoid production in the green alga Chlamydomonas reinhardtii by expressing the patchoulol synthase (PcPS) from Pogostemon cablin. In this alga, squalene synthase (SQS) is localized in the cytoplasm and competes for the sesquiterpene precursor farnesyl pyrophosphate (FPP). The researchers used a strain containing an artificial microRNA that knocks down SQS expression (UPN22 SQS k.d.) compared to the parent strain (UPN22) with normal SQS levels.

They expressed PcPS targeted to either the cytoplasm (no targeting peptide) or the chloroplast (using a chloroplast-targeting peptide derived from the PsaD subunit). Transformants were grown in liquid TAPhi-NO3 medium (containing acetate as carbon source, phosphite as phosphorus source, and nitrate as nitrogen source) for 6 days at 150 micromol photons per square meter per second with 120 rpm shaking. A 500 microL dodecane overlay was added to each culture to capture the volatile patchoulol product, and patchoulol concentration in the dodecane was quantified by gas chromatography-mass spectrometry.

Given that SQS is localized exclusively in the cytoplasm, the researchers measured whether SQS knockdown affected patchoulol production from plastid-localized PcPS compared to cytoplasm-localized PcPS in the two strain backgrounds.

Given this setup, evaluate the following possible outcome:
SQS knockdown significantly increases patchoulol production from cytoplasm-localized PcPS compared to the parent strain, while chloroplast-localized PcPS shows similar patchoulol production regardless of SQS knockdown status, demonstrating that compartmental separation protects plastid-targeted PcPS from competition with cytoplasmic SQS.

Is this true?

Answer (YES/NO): YES